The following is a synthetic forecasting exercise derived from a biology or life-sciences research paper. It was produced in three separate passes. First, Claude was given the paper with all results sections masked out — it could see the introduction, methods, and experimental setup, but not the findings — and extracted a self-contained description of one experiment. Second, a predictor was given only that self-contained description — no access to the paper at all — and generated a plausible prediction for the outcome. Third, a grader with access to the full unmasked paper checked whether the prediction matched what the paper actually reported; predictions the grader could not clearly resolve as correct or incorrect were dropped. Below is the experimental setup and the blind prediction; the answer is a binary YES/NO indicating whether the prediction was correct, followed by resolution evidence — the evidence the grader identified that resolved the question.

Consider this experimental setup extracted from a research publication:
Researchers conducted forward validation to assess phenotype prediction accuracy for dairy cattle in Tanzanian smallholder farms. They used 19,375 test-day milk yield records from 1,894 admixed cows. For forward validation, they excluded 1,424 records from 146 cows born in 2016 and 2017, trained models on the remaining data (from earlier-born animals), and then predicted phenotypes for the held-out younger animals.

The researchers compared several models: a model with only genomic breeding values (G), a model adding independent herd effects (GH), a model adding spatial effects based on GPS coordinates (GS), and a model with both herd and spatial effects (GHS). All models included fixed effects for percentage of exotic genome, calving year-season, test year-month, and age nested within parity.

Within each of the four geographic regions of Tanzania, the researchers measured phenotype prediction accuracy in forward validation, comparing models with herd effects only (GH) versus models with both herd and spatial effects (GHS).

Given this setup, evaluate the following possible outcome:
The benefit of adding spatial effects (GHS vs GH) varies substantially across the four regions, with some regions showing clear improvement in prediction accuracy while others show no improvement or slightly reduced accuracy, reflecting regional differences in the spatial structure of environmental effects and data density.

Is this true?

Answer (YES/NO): NO